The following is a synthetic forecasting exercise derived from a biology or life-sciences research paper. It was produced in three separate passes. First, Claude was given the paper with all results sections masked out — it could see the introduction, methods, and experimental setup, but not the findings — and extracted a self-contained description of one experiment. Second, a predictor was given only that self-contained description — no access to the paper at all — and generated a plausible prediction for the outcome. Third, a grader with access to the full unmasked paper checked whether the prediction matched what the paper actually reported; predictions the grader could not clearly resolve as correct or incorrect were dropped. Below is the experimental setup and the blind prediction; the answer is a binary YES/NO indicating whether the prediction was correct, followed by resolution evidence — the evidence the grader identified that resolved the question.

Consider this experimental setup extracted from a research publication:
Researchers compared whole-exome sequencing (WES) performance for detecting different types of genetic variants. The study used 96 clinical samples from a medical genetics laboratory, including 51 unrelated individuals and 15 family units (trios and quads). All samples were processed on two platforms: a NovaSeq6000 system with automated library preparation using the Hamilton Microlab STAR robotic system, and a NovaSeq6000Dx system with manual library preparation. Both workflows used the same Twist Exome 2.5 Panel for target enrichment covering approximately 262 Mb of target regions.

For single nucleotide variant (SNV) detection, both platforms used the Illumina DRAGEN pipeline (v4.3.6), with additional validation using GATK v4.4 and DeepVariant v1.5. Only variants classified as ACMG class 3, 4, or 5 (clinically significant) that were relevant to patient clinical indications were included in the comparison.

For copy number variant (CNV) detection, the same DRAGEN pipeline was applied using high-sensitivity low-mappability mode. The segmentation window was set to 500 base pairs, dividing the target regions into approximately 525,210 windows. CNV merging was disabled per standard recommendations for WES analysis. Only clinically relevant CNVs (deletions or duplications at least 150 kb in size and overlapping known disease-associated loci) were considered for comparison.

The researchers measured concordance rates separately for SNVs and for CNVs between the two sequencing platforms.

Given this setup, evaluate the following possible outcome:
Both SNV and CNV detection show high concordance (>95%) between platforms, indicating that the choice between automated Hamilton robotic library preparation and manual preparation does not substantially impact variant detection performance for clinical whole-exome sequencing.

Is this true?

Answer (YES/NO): NO